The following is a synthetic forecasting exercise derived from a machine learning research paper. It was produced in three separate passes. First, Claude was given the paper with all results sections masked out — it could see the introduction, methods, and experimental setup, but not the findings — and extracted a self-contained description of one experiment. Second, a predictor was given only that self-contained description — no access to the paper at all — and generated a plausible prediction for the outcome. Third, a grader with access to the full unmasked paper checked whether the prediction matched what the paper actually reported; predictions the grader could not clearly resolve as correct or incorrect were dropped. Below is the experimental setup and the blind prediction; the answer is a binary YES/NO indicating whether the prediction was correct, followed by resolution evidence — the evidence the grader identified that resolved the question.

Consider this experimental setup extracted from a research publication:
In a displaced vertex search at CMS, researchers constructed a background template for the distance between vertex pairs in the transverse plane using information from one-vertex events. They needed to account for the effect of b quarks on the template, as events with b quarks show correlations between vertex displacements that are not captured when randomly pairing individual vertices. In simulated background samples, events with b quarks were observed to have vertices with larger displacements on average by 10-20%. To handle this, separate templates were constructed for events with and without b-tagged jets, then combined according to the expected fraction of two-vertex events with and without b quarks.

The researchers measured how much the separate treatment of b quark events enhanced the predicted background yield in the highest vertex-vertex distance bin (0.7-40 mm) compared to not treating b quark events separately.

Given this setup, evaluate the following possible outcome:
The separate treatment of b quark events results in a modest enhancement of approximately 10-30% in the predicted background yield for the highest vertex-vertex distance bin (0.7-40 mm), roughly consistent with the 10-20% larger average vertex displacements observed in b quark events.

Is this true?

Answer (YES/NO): NO